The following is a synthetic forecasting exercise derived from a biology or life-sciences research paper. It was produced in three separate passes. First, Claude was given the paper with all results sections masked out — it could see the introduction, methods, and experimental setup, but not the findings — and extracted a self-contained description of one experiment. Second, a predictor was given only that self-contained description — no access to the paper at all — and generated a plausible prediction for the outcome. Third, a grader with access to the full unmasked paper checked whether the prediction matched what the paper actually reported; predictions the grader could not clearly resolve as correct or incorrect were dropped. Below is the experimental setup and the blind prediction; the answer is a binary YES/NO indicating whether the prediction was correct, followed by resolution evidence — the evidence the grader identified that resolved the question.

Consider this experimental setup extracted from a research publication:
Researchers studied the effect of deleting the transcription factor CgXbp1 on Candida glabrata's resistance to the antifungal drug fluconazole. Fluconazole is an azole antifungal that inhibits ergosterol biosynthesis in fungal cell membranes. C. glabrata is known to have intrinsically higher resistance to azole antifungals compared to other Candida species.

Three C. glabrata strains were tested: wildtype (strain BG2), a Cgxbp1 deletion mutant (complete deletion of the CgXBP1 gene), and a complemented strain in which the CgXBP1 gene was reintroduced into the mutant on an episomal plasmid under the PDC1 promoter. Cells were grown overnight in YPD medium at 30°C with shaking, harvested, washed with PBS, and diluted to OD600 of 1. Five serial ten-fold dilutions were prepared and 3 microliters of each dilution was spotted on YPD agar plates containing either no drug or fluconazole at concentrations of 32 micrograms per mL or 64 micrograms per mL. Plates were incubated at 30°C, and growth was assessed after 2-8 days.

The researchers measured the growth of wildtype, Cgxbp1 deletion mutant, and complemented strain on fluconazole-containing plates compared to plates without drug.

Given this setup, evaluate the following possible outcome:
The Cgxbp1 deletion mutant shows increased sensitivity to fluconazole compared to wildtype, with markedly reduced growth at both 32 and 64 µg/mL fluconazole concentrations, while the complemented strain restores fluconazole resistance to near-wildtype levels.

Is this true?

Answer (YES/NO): NO